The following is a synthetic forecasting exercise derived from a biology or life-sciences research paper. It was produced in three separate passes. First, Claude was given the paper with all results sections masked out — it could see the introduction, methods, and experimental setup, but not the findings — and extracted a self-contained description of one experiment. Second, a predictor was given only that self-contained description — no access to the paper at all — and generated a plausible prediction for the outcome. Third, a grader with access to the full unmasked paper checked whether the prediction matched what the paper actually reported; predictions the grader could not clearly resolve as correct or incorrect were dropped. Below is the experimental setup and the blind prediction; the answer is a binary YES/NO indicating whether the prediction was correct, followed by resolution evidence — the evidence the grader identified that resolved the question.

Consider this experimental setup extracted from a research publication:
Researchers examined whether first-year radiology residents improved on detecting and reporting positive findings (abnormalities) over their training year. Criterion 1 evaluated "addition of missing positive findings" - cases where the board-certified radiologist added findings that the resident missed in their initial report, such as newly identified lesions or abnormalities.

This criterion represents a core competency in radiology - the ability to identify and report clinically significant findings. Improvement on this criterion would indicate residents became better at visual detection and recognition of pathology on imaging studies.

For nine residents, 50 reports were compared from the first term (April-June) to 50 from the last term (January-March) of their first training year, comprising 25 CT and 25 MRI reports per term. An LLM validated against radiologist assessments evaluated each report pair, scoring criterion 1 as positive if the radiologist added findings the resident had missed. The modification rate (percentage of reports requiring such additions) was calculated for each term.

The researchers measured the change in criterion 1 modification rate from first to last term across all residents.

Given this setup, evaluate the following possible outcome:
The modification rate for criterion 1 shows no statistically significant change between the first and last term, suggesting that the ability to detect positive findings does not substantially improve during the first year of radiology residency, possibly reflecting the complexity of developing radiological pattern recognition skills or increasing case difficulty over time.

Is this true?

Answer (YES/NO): NO